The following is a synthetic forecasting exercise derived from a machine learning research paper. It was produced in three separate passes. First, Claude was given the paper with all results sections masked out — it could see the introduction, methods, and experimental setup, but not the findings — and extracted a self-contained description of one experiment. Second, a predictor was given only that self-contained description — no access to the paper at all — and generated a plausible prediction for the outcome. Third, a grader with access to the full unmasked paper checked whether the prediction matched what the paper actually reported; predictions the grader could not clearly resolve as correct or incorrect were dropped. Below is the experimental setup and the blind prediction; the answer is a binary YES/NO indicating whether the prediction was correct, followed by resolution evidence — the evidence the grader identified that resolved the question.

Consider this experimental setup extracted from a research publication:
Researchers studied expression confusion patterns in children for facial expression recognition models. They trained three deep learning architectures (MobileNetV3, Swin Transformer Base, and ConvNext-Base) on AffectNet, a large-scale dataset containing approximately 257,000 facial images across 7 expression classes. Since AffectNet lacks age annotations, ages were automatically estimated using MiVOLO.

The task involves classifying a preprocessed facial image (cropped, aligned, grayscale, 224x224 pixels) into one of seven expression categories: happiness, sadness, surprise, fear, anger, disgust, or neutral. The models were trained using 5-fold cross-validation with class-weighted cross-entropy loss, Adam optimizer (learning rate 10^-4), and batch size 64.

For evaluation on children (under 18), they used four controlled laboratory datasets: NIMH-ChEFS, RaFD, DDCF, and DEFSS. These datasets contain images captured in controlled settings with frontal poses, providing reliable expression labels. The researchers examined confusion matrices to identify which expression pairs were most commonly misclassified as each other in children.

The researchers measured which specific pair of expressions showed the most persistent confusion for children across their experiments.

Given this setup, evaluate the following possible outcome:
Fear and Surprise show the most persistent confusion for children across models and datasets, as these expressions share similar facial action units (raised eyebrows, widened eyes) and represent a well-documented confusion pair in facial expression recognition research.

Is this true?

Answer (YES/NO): YES